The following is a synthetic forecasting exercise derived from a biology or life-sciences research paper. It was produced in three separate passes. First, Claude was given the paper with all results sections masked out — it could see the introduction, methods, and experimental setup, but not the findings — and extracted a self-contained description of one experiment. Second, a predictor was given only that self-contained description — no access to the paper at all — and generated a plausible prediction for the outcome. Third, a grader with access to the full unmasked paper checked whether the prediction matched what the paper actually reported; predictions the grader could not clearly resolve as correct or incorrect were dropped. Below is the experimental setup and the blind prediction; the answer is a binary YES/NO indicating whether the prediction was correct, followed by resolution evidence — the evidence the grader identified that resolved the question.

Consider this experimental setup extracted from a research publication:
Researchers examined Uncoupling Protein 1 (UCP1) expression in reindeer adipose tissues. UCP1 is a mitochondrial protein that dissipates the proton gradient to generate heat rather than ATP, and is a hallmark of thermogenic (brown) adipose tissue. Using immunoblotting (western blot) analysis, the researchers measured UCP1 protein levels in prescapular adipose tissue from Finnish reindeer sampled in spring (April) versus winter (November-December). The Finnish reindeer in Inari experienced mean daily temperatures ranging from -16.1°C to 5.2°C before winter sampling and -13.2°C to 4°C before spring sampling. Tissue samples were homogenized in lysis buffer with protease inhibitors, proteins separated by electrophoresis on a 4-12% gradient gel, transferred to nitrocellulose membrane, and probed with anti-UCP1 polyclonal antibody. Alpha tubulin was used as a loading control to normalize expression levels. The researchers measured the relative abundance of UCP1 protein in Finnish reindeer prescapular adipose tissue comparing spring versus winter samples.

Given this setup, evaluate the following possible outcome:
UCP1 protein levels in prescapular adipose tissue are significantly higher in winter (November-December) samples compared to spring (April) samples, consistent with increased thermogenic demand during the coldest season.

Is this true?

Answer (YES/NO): YES